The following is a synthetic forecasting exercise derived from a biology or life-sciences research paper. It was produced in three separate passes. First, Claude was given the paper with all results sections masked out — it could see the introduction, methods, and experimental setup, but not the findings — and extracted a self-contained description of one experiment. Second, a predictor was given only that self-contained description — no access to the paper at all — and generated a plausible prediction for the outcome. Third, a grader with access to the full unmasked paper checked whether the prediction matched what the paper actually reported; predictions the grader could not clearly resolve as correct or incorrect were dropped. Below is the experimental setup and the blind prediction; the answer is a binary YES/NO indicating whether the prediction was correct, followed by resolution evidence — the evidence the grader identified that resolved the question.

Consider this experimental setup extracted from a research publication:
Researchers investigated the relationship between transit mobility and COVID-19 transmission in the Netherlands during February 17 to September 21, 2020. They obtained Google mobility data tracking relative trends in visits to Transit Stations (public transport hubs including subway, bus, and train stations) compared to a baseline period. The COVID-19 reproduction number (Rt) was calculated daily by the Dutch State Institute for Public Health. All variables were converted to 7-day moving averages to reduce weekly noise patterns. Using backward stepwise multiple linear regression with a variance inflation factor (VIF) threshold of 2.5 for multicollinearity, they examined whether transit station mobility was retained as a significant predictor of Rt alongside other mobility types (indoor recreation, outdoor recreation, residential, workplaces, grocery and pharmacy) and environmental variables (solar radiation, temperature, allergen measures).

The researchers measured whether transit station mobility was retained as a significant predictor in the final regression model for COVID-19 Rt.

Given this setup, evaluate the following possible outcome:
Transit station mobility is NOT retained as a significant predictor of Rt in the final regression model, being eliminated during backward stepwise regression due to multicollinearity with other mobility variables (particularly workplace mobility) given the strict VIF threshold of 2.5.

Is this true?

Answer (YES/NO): NO